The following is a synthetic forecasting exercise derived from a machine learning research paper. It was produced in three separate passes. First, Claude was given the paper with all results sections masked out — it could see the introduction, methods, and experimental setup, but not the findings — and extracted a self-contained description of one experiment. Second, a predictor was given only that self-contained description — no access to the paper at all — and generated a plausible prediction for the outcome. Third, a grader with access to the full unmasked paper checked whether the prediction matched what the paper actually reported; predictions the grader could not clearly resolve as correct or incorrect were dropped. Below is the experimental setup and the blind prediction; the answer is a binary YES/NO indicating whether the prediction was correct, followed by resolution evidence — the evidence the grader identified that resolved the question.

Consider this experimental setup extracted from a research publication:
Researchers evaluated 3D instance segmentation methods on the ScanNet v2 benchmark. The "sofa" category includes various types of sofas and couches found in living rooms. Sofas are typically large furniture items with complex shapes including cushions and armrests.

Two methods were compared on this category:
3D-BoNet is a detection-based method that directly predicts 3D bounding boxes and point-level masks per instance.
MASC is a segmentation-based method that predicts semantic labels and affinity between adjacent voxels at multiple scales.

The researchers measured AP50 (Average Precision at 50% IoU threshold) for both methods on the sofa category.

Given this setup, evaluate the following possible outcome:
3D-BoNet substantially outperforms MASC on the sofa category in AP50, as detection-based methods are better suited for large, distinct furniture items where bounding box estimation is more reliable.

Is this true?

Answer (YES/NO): NO